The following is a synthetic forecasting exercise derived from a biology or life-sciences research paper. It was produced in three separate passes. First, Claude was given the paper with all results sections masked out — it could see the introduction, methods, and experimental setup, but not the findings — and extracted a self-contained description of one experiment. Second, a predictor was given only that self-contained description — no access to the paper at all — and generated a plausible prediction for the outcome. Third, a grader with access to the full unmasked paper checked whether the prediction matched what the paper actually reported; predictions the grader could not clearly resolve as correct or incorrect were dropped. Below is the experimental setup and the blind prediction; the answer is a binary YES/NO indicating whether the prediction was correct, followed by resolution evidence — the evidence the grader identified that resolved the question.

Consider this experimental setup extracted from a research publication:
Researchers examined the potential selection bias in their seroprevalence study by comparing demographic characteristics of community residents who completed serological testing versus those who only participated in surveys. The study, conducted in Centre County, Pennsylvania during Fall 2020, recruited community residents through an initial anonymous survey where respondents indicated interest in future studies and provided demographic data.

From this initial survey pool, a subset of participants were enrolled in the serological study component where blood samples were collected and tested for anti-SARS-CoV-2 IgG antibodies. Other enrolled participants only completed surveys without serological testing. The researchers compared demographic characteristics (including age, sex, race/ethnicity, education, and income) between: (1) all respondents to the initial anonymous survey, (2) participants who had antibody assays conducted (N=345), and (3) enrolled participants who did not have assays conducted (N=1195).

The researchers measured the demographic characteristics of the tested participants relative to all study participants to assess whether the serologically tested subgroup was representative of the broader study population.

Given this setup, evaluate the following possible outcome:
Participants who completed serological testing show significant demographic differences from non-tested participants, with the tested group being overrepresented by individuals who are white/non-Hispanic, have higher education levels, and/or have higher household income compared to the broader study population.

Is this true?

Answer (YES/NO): NO